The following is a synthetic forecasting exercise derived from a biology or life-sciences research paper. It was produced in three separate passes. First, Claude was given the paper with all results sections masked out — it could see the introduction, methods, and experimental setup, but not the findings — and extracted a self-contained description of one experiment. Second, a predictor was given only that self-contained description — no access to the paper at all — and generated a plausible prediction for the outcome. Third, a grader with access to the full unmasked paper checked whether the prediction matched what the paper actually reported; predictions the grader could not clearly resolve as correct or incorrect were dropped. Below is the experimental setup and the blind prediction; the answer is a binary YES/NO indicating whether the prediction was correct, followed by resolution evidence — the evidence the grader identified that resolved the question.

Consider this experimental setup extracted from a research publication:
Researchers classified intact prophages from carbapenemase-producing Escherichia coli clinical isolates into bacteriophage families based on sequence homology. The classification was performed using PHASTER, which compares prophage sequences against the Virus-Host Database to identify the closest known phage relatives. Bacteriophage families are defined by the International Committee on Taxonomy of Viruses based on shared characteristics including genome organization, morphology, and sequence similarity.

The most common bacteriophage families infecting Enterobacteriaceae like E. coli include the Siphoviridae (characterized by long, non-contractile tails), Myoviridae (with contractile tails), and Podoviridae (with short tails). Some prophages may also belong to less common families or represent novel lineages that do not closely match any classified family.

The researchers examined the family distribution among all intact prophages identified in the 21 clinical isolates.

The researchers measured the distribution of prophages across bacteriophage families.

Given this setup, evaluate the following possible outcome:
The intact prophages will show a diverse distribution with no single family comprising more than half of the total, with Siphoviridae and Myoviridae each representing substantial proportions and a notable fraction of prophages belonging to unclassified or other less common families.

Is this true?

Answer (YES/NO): NO